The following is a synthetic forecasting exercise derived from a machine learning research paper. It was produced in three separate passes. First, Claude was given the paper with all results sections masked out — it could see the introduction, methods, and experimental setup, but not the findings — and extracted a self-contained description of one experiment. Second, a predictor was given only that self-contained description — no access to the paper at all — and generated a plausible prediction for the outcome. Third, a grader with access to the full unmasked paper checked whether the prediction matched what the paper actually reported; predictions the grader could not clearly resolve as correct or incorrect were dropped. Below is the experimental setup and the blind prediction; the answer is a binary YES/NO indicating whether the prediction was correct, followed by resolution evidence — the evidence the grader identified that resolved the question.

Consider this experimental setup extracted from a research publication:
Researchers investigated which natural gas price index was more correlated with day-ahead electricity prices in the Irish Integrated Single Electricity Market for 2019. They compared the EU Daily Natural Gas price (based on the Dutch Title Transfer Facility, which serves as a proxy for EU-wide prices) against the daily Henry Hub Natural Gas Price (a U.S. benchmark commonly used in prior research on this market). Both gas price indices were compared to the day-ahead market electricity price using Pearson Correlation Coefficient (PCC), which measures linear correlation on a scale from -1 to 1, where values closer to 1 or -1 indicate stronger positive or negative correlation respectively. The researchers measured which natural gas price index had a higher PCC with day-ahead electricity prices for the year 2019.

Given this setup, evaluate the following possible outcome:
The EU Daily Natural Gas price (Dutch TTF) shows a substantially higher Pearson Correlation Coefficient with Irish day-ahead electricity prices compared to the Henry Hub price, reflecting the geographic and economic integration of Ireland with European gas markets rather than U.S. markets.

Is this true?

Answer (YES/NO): NO